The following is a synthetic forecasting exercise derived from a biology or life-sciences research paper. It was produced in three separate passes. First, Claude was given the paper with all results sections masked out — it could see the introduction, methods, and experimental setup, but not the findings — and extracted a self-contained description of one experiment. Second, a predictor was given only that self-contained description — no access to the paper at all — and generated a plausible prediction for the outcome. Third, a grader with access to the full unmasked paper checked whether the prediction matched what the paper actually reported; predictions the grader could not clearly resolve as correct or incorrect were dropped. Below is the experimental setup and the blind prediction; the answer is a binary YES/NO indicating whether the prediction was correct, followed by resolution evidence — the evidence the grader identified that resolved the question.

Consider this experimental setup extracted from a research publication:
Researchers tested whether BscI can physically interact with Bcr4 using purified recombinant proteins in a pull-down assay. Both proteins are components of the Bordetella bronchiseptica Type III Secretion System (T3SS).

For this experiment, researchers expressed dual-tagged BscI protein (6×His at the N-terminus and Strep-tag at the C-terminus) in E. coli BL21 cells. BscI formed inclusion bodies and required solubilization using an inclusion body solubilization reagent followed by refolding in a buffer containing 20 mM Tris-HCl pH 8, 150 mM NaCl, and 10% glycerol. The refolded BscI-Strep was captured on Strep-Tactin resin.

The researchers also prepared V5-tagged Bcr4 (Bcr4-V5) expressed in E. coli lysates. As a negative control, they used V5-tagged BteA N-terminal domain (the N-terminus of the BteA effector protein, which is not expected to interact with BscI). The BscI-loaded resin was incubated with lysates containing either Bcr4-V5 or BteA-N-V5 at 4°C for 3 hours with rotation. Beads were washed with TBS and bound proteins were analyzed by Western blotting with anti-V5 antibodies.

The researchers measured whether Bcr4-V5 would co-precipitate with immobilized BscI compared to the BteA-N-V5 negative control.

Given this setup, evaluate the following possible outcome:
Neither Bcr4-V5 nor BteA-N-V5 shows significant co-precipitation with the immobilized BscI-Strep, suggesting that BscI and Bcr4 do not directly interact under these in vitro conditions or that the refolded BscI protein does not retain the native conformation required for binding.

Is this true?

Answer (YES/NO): NO